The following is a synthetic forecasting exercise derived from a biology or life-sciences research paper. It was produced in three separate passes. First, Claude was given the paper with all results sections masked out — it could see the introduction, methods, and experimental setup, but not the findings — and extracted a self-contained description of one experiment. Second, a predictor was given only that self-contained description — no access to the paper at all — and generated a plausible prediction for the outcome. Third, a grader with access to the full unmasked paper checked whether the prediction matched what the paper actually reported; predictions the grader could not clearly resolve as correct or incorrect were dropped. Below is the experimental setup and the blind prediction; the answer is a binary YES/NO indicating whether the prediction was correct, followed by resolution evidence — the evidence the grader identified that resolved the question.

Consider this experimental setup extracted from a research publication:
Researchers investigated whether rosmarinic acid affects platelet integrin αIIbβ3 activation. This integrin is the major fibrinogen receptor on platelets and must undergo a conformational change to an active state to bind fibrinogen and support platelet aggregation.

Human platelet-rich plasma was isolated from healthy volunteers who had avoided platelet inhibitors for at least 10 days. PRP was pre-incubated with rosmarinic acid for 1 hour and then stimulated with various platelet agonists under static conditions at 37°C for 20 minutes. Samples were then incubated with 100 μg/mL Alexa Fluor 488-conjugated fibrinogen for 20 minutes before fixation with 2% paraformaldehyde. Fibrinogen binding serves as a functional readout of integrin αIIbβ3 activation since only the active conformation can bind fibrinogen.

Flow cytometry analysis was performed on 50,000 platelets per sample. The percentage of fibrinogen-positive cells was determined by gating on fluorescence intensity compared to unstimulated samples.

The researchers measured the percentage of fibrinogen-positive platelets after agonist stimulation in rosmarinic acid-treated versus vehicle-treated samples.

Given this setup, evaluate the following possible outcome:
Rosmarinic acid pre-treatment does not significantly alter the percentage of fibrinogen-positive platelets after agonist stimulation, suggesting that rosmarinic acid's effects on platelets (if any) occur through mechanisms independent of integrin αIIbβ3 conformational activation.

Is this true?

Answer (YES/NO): NO